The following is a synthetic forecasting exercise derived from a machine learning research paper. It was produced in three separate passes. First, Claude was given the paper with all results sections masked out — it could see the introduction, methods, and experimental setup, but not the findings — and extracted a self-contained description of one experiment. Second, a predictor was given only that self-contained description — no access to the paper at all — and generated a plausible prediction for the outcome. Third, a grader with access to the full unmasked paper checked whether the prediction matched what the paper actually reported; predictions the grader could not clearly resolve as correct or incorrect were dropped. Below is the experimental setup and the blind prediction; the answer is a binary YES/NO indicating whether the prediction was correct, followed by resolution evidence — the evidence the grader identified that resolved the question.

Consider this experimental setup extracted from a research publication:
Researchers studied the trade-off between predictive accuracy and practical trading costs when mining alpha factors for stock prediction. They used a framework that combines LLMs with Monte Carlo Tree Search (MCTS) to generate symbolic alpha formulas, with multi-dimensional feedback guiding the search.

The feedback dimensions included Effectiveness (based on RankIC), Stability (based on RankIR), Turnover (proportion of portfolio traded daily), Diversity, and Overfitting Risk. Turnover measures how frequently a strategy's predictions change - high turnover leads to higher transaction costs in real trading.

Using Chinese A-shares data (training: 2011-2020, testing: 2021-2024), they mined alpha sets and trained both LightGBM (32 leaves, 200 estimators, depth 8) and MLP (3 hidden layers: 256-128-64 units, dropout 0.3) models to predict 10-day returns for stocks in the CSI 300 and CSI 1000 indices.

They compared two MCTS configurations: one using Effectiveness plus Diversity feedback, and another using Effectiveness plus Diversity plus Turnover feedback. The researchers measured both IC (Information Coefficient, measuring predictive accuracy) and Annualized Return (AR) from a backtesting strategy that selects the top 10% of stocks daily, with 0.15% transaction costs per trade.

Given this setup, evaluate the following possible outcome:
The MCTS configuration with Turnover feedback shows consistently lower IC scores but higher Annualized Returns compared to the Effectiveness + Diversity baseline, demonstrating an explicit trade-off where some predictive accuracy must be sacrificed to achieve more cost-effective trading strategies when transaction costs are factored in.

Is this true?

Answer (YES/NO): NO